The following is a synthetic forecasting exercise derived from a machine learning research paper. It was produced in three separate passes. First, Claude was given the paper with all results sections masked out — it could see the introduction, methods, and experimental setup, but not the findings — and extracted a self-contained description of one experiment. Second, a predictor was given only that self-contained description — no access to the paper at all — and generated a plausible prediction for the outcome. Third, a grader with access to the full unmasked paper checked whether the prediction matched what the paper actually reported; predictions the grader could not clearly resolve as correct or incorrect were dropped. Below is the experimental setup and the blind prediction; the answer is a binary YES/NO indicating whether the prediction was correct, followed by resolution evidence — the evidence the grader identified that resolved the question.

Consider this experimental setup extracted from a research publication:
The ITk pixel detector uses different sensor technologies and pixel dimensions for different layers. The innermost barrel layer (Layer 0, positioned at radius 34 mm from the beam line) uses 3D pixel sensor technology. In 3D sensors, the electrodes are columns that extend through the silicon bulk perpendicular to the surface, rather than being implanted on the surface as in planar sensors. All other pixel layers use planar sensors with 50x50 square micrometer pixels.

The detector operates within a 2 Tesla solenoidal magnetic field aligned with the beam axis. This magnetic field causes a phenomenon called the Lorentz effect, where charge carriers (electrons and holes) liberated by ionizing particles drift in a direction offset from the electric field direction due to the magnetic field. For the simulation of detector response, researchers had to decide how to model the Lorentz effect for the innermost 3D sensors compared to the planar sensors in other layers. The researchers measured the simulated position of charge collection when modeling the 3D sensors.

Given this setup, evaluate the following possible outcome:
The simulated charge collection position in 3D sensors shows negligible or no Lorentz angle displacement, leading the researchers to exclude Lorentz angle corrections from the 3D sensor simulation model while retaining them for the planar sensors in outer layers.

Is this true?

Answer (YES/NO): YES